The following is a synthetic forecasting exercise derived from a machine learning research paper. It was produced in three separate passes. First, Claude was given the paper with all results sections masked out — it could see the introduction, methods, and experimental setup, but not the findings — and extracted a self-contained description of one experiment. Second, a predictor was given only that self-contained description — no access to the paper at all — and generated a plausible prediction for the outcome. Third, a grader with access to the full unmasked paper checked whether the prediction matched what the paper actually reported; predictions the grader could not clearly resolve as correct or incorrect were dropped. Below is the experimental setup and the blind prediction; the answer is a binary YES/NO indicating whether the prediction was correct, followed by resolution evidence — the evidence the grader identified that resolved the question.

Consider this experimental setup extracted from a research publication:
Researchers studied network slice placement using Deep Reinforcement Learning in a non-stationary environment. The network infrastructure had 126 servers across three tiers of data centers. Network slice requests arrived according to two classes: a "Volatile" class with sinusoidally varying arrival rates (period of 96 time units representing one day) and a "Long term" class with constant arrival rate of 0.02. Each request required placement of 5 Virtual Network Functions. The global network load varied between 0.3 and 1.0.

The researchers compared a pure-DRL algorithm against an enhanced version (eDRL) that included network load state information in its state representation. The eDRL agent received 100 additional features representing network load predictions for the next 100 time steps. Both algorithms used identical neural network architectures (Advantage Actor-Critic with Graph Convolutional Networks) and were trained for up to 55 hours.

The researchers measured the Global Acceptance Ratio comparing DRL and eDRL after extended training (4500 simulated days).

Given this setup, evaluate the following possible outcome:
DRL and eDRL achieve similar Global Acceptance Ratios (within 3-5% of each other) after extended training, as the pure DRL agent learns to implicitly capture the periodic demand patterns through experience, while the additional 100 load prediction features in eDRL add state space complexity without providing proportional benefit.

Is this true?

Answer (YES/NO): NO